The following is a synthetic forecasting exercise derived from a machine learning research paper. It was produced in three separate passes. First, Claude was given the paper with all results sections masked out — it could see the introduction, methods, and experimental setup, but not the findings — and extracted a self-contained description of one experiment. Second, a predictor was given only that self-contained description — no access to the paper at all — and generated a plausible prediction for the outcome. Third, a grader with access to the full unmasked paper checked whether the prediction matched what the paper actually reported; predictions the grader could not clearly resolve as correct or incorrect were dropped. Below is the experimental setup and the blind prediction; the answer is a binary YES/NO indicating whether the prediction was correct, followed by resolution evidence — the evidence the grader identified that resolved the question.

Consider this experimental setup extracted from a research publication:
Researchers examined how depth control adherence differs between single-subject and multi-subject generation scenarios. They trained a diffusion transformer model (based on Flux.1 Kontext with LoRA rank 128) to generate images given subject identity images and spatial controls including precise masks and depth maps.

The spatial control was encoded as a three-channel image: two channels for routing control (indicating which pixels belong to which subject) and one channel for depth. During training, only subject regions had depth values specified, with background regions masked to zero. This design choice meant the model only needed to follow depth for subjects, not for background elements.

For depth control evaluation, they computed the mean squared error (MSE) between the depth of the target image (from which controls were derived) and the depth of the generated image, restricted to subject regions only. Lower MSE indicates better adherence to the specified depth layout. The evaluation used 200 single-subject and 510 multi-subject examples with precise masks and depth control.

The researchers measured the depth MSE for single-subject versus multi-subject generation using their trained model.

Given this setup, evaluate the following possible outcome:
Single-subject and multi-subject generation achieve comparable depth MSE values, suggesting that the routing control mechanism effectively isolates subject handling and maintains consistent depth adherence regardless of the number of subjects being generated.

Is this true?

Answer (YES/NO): NO